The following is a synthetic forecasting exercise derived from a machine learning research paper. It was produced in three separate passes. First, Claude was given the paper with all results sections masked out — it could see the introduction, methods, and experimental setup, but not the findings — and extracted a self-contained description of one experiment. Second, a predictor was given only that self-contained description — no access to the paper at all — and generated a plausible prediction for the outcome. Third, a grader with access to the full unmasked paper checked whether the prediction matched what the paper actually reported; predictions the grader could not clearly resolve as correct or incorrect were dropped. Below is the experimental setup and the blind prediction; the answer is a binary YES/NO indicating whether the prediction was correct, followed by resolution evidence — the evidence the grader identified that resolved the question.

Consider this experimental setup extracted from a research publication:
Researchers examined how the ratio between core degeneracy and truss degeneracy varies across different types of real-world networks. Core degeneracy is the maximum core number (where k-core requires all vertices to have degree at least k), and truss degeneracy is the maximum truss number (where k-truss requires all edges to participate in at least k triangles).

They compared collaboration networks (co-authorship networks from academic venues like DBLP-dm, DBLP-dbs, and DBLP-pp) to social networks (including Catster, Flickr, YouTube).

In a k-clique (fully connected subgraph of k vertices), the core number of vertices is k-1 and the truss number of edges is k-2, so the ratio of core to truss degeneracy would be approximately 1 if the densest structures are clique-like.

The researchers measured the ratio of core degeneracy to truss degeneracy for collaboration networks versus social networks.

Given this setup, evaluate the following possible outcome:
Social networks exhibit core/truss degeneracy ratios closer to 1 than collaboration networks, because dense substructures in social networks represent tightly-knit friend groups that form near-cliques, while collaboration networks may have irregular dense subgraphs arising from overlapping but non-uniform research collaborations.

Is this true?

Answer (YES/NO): NO